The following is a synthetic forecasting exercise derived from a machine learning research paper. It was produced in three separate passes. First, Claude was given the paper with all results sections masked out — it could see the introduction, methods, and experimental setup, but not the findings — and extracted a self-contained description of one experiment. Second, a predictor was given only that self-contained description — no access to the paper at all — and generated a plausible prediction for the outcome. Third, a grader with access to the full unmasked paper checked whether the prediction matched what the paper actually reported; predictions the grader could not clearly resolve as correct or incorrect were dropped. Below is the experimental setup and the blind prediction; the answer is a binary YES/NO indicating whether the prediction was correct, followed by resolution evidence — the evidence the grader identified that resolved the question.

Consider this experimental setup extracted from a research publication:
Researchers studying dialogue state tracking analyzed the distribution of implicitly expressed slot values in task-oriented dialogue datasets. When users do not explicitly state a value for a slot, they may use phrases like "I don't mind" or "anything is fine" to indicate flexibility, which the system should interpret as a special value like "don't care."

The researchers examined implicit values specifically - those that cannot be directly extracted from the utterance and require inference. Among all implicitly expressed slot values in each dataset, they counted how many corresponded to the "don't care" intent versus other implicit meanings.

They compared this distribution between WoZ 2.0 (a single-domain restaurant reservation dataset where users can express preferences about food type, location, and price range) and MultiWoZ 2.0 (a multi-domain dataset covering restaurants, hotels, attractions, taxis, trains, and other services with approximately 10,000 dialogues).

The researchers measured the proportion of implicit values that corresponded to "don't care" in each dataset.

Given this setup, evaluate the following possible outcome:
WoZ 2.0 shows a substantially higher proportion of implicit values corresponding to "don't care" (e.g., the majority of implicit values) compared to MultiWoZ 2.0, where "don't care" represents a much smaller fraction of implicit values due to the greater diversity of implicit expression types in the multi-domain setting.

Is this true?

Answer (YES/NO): YES